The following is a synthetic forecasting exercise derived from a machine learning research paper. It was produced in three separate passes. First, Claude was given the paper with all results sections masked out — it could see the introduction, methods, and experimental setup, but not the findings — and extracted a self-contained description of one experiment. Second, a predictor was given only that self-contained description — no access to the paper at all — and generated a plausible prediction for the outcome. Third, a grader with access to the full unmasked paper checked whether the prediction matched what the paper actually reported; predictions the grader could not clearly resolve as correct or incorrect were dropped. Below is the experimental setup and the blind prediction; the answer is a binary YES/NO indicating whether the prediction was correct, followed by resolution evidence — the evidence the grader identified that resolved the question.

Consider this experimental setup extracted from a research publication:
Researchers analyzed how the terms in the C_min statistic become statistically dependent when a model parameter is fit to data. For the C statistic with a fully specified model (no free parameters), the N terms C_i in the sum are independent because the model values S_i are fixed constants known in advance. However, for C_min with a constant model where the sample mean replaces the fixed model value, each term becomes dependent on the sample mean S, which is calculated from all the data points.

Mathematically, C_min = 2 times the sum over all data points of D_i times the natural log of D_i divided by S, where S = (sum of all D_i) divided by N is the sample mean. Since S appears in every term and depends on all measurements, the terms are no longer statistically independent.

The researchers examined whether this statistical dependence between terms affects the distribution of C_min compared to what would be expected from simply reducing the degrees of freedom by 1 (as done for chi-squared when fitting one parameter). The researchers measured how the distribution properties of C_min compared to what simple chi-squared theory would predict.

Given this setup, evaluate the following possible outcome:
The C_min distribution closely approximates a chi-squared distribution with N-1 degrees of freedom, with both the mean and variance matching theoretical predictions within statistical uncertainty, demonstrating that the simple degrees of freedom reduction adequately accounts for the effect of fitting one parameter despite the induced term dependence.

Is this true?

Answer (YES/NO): NO